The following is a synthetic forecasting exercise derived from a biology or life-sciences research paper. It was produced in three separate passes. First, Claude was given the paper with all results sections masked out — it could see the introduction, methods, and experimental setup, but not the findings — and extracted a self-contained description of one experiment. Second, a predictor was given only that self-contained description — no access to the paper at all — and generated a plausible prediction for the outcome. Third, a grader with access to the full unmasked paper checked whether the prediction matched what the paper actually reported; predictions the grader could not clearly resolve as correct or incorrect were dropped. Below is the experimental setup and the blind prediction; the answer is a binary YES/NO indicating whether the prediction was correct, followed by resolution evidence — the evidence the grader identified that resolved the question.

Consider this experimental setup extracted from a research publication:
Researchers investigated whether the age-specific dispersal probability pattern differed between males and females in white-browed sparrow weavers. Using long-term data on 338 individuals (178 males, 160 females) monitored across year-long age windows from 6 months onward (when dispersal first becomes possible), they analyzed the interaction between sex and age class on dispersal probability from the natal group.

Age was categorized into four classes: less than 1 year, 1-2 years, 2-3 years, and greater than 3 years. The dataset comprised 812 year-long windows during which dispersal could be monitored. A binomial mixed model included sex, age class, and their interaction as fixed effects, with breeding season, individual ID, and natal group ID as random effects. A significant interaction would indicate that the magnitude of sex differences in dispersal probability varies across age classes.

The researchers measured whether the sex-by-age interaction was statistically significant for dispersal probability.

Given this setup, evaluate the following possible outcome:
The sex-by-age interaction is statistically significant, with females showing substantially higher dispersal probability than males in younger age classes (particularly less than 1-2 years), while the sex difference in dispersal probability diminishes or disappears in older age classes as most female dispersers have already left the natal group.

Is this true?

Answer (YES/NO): NO